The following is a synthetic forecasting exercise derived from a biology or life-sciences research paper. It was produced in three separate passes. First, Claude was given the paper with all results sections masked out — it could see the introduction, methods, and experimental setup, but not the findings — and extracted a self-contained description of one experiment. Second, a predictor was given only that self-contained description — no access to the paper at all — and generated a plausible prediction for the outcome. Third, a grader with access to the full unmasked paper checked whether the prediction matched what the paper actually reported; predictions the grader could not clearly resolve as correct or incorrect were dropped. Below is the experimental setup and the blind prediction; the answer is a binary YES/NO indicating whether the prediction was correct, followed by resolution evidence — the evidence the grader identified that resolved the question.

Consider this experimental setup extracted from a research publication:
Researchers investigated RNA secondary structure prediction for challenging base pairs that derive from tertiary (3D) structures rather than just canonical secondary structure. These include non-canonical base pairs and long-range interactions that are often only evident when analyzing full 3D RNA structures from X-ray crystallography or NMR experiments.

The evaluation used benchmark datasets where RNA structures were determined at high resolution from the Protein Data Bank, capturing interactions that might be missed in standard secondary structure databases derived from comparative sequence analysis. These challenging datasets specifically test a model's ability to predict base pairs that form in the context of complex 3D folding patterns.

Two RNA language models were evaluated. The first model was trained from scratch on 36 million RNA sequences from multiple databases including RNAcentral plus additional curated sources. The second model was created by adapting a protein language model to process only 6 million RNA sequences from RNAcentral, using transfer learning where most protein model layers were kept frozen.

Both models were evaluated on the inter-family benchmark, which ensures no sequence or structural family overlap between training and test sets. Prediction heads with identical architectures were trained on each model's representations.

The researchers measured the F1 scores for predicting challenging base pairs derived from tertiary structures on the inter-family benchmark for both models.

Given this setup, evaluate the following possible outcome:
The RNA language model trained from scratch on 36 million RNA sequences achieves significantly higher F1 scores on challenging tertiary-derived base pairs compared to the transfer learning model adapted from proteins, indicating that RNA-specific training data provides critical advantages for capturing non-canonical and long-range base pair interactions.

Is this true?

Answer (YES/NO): YES